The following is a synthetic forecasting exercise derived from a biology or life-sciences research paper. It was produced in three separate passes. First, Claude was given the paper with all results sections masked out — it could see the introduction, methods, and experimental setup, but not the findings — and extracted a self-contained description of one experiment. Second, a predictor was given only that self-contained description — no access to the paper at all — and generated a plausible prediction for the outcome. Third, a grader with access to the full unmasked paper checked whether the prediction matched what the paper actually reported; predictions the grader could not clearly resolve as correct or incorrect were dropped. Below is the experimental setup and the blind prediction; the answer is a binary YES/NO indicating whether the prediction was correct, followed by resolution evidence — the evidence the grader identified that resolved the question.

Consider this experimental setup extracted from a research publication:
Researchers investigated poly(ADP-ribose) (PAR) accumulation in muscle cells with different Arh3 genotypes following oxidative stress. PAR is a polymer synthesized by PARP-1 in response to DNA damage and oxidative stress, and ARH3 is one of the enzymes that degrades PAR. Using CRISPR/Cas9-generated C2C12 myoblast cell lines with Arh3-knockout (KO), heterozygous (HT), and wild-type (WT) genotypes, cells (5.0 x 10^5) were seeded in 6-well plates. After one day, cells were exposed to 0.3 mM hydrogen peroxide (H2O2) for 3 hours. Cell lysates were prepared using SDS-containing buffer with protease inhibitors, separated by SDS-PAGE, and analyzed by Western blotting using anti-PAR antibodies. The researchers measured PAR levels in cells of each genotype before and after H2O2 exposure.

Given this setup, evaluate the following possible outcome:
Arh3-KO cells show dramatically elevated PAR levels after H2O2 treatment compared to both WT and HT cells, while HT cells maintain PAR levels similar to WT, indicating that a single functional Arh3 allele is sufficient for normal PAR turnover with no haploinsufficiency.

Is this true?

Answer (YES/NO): NO